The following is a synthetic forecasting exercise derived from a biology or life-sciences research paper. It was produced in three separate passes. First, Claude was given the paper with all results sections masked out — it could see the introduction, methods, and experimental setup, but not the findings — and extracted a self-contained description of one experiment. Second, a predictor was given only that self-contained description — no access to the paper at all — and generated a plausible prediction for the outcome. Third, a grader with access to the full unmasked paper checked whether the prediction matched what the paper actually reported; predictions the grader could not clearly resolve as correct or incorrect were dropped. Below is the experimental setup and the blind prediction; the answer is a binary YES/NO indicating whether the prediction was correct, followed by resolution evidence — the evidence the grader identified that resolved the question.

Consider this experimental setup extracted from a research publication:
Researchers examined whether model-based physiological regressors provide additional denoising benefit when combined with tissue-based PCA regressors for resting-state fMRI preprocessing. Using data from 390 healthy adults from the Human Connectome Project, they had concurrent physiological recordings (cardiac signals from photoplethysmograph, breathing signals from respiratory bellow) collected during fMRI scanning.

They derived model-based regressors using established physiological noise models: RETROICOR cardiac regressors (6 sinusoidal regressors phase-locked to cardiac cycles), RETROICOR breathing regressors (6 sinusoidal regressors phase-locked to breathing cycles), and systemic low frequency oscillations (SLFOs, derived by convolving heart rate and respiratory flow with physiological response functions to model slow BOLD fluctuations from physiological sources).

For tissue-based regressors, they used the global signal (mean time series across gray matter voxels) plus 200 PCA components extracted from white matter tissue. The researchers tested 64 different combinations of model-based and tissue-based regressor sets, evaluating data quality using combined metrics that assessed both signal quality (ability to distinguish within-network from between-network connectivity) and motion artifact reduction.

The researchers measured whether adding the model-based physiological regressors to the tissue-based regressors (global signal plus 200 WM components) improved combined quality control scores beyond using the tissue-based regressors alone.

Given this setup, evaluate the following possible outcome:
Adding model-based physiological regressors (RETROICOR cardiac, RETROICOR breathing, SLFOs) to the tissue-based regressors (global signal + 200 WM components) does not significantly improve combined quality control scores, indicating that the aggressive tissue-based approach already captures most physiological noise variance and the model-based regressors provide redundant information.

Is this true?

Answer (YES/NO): YES